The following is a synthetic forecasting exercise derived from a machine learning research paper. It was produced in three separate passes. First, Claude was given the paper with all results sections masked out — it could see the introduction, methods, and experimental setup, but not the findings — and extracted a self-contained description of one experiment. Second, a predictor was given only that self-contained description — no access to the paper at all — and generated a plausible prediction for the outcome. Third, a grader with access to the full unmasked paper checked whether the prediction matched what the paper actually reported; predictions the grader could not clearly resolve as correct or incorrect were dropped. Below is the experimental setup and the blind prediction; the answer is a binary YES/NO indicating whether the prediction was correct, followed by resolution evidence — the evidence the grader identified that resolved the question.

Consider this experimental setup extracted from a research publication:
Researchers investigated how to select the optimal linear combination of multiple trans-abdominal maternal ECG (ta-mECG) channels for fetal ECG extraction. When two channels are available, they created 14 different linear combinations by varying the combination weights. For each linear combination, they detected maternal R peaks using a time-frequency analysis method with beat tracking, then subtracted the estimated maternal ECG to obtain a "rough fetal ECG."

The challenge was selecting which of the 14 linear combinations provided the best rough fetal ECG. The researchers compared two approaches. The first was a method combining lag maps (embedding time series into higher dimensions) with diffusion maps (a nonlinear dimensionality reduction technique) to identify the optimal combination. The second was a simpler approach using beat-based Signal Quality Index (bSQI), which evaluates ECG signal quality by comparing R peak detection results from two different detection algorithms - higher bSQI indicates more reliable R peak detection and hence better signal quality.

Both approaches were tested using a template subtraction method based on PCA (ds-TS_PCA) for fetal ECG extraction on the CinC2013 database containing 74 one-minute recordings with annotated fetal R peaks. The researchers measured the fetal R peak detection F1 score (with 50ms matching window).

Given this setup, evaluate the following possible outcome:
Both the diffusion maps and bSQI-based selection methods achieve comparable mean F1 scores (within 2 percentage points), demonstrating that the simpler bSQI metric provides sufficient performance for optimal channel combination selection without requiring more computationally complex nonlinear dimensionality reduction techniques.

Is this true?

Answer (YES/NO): NO